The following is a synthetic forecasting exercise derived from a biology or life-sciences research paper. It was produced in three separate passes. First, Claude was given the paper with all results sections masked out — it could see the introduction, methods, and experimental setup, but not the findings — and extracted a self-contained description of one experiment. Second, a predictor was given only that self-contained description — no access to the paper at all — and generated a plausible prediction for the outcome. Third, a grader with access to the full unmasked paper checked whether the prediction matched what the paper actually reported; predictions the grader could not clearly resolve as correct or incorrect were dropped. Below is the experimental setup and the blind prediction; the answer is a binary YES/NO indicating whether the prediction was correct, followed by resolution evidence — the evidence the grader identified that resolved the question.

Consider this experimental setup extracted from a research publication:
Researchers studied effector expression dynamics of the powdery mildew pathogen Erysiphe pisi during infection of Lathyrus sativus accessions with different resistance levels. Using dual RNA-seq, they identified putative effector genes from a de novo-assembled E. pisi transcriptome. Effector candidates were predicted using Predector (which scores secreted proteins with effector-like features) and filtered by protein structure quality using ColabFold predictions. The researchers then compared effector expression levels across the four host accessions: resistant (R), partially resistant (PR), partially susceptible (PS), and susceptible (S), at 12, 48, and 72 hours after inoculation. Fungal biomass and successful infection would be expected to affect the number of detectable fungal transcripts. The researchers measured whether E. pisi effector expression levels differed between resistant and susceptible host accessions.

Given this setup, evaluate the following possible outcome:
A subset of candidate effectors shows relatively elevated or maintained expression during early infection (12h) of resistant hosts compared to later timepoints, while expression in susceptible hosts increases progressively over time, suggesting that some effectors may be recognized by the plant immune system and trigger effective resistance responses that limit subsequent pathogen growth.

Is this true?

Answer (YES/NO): NO